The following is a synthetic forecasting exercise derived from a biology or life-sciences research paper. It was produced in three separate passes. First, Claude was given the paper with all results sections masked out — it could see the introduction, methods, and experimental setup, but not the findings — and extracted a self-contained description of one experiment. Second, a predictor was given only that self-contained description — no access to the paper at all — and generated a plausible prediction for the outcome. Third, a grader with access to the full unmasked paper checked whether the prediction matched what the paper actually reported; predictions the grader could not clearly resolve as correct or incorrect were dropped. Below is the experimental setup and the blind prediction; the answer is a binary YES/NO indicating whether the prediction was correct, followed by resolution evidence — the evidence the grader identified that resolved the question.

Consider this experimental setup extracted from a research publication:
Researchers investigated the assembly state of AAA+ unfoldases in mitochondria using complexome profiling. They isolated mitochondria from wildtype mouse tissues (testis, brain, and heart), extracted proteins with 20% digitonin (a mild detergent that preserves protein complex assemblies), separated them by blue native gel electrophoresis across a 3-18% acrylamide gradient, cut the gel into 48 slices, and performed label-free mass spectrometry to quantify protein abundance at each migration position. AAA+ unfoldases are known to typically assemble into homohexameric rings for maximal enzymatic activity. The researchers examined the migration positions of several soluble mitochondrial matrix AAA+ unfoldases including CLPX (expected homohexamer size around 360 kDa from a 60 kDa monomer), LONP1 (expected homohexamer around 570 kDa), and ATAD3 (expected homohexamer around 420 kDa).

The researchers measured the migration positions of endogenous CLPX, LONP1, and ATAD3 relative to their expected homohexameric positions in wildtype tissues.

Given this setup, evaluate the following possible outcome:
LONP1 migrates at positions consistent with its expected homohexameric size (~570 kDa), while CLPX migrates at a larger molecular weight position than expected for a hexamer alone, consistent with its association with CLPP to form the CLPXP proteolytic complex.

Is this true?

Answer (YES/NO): NO